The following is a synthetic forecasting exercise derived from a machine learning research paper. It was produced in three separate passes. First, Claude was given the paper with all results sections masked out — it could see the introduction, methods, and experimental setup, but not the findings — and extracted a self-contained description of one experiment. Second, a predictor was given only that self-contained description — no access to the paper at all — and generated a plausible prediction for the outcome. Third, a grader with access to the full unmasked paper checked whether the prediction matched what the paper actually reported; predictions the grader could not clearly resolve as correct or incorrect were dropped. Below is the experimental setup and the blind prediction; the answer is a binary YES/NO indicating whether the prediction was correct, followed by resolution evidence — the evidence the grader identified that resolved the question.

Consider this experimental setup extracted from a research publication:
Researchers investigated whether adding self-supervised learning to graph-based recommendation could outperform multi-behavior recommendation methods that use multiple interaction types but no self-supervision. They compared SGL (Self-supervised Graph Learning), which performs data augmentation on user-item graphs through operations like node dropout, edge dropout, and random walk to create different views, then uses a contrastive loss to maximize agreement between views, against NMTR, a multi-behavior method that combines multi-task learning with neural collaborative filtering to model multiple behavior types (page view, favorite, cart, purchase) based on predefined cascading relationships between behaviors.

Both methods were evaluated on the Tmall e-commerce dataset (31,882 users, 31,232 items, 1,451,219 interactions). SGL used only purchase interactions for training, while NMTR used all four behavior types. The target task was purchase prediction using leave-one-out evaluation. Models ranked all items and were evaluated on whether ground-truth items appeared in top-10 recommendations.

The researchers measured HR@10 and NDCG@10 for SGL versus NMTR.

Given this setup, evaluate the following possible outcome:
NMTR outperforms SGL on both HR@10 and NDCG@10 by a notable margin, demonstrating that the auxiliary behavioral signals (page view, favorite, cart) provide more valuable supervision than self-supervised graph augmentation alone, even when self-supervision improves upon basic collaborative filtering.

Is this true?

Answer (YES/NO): NO